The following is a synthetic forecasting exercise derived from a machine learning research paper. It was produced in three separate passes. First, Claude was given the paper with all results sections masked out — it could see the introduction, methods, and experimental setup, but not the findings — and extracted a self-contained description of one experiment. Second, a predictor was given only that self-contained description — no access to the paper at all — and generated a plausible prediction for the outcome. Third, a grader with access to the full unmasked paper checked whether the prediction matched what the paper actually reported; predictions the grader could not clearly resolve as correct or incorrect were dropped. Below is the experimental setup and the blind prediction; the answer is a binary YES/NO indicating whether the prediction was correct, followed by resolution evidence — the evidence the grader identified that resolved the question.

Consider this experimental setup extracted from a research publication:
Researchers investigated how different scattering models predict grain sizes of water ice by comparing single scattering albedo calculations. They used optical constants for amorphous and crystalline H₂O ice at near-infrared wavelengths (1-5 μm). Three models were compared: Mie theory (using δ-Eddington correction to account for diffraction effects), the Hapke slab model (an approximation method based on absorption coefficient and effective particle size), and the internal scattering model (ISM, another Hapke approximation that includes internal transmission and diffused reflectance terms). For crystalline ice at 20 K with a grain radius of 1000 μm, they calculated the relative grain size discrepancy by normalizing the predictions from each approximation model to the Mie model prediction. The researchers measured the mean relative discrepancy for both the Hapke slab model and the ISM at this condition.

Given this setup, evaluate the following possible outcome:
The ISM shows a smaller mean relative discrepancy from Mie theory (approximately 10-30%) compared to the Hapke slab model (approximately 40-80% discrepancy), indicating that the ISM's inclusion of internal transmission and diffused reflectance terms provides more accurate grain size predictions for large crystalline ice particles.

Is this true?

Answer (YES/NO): NO